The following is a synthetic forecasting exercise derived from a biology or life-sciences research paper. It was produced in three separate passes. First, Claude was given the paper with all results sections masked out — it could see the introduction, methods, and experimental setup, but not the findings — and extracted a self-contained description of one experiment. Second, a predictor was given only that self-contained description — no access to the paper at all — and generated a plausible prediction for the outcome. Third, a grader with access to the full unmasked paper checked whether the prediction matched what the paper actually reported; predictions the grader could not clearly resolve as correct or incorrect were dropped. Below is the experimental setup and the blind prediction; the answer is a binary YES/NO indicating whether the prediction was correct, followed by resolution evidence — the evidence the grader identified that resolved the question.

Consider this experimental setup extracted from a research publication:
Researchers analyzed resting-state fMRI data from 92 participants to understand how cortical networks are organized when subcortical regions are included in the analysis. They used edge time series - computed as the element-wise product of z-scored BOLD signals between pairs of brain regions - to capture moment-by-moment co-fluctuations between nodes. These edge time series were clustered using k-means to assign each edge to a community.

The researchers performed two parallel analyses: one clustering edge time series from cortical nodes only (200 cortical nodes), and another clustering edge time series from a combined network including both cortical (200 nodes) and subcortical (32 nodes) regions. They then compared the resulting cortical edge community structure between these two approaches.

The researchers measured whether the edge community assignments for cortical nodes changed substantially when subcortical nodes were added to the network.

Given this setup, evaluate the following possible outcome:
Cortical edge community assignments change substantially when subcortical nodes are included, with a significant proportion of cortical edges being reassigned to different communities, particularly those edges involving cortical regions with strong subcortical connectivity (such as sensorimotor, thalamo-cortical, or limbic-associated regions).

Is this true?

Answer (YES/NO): NO